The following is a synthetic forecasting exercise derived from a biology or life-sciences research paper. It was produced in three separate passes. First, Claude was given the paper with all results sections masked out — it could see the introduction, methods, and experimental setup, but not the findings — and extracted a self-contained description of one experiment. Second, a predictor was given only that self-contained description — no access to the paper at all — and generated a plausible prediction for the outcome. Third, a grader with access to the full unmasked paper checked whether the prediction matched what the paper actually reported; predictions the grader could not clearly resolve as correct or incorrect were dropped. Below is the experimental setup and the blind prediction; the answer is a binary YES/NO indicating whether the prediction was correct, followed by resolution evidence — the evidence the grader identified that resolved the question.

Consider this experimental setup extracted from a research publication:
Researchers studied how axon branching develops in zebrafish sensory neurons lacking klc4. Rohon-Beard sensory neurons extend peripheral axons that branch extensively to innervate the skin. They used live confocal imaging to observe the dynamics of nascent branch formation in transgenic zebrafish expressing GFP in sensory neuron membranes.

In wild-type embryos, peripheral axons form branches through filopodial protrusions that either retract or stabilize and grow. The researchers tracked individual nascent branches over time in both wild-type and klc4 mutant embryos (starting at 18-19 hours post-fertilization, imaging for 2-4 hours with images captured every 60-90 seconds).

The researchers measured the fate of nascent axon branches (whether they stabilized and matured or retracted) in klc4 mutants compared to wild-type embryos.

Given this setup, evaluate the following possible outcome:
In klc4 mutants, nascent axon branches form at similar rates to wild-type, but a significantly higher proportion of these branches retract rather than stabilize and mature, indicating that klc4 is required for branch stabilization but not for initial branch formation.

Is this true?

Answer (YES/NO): YES